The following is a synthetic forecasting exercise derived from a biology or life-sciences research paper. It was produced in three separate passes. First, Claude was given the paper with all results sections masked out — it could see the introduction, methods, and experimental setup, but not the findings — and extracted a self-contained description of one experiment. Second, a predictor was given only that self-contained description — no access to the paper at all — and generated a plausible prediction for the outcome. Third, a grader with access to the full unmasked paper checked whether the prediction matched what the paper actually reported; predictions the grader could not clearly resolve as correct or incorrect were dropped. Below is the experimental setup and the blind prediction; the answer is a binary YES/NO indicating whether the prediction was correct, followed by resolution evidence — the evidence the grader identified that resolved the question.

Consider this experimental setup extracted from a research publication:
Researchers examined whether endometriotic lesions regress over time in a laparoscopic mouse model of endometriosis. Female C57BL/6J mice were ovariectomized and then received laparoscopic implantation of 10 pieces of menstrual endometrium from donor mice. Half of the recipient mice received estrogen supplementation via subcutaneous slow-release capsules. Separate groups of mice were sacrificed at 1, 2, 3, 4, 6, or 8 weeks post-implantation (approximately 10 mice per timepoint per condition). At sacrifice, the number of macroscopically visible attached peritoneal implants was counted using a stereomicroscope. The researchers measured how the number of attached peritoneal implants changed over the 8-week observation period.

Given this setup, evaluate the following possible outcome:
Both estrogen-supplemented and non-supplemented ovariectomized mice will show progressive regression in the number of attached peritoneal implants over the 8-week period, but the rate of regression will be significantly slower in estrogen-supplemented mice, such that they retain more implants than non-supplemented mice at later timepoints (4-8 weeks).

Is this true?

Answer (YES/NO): NO